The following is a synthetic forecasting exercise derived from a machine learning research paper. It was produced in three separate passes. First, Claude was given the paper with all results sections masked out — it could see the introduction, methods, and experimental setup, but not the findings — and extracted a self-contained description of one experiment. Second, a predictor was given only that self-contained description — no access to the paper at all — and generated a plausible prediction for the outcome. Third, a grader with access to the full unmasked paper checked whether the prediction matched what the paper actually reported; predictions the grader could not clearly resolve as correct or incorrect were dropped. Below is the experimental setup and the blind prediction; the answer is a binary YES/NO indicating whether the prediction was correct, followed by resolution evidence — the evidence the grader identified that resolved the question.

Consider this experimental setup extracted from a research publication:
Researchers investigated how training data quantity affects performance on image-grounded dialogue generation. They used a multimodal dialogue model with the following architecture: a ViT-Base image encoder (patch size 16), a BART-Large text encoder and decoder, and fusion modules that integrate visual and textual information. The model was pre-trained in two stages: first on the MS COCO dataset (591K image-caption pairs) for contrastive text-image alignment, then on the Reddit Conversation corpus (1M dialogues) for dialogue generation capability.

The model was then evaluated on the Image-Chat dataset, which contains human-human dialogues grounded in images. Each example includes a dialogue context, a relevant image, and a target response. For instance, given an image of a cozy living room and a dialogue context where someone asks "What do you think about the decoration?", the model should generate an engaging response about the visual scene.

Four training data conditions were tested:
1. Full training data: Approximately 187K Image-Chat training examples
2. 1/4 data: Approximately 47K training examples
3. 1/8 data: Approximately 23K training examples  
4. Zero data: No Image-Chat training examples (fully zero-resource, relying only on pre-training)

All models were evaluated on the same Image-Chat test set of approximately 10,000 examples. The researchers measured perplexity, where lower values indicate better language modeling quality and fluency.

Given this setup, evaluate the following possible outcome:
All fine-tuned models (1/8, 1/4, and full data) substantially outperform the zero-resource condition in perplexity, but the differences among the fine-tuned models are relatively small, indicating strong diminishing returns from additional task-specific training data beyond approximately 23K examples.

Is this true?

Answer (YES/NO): NO